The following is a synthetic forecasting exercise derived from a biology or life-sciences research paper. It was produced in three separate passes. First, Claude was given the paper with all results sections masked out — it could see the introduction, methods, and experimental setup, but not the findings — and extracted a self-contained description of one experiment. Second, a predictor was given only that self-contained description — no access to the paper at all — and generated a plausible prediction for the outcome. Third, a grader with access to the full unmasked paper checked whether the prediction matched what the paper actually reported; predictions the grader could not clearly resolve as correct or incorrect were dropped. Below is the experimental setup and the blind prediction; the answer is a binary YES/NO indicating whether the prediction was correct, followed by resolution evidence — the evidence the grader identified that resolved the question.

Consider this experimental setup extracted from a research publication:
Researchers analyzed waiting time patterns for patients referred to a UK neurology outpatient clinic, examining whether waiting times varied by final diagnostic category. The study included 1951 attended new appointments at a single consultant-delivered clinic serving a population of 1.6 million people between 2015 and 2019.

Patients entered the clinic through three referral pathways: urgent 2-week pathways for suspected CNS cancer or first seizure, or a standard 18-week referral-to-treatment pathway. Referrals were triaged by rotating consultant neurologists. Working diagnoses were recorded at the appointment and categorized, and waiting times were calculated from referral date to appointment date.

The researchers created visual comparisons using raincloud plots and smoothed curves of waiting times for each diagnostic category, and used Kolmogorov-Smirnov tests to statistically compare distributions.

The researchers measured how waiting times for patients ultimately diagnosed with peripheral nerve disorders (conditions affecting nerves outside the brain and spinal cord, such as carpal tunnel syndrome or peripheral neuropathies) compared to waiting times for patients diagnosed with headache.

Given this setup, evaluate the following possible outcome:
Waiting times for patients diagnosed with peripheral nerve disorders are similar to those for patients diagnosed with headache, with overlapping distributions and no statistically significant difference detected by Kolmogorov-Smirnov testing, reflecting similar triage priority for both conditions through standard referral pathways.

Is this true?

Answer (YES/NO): NO